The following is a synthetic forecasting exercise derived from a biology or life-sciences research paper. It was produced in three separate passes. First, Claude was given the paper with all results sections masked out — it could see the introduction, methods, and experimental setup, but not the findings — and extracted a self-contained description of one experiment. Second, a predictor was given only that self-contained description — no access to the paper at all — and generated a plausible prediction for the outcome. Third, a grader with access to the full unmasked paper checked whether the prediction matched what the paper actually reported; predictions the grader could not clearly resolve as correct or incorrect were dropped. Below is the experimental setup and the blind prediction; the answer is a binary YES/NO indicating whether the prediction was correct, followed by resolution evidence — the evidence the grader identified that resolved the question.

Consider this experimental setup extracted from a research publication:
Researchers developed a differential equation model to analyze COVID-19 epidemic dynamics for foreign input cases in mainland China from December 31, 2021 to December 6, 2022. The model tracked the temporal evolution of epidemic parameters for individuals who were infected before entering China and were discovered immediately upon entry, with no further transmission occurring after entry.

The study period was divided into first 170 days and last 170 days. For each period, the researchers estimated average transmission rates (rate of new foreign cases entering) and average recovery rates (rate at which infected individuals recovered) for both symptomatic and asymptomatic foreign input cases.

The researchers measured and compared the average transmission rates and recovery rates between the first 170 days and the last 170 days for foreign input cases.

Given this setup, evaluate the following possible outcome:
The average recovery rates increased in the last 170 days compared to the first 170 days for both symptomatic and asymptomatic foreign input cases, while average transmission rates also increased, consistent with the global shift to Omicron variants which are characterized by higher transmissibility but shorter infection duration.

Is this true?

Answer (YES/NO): YES